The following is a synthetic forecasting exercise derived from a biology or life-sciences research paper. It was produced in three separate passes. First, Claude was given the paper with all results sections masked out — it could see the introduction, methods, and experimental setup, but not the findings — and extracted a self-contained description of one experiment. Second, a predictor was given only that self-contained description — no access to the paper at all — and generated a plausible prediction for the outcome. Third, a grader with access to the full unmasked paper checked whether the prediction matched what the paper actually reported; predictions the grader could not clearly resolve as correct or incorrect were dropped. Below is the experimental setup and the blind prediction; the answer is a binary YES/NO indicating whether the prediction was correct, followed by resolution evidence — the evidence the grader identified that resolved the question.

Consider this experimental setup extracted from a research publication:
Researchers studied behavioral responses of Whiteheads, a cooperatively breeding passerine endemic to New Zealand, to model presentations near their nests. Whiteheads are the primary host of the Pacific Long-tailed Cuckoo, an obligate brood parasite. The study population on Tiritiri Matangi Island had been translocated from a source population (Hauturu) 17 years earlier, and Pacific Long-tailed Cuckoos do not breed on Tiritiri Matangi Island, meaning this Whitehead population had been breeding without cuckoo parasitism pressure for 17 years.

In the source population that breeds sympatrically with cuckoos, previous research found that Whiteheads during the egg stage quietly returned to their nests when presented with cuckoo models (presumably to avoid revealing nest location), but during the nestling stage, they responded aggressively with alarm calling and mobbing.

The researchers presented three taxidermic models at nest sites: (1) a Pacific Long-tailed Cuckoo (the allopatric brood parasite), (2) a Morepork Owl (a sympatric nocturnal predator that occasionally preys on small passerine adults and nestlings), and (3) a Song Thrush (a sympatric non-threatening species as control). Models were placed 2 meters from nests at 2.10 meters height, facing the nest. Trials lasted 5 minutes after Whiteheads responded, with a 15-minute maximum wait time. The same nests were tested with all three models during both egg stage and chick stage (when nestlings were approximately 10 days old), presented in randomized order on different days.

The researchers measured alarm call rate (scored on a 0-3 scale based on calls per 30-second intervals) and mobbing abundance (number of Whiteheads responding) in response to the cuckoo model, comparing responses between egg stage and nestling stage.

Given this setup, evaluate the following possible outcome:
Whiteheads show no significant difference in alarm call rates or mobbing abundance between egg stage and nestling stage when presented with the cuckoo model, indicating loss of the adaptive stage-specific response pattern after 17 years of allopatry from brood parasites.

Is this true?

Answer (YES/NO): NO